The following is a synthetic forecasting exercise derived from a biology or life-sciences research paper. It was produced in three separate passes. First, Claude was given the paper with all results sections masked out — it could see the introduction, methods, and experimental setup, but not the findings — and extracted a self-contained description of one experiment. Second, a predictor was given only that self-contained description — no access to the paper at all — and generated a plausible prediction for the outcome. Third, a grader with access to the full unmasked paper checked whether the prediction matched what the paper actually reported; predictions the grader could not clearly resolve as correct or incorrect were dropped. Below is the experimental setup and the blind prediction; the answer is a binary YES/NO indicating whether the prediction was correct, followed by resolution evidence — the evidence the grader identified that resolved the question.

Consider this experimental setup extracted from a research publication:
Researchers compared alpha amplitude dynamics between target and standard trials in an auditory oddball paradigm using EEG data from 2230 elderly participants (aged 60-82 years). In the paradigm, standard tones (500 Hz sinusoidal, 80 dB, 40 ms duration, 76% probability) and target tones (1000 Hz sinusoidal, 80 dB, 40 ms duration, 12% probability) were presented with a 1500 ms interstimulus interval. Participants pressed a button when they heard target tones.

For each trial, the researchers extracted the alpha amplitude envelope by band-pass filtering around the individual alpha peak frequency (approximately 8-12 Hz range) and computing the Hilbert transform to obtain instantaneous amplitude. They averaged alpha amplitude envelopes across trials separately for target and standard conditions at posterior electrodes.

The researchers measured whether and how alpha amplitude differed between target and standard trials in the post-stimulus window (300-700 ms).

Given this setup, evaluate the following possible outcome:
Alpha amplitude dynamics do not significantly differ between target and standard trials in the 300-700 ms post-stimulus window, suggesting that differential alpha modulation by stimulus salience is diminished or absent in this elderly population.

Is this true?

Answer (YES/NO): NO